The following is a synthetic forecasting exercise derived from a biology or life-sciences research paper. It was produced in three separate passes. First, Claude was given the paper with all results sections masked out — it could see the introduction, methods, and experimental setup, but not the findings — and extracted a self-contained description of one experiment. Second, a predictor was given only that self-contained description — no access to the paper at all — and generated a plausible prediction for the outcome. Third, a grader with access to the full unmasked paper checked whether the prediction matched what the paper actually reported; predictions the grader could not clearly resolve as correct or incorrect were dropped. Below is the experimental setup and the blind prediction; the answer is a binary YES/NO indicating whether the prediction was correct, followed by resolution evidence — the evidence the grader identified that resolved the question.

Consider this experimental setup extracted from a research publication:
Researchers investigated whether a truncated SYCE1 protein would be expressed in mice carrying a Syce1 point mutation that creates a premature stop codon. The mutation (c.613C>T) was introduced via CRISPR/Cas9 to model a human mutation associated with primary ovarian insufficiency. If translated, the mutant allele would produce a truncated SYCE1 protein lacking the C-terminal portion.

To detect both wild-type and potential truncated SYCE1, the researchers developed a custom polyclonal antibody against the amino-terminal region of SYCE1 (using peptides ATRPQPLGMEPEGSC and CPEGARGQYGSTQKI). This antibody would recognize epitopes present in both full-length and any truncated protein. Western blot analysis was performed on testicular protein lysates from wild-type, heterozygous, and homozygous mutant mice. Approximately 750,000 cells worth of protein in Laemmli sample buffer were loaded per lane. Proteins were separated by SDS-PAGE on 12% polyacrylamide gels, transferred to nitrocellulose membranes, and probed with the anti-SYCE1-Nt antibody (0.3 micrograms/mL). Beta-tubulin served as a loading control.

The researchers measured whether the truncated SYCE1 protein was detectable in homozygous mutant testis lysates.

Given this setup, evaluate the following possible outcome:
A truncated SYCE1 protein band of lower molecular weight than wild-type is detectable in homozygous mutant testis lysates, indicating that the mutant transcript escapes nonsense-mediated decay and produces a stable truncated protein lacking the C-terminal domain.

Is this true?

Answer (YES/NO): NO